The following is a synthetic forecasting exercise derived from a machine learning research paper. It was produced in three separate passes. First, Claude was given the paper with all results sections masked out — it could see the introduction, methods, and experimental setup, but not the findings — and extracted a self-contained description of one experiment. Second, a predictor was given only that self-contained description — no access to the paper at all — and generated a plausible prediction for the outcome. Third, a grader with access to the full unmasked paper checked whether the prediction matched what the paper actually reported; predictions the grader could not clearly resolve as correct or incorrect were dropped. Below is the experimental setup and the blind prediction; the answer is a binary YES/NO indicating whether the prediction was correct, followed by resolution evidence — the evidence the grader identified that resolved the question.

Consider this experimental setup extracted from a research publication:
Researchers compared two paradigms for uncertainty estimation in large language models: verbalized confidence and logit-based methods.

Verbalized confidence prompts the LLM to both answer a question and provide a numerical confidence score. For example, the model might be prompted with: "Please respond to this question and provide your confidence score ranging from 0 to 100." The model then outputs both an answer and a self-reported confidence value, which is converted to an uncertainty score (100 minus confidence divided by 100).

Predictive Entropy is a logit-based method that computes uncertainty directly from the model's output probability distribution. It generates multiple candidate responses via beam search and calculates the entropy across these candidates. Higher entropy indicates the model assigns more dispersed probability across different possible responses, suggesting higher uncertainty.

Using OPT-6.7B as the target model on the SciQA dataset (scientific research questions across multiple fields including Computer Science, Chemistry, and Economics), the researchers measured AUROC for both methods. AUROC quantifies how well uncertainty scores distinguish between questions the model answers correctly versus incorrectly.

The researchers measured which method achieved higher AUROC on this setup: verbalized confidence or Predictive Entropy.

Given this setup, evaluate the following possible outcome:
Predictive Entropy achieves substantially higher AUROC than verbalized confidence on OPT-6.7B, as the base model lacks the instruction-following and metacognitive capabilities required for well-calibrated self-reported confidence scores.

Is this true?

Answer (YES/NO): NO